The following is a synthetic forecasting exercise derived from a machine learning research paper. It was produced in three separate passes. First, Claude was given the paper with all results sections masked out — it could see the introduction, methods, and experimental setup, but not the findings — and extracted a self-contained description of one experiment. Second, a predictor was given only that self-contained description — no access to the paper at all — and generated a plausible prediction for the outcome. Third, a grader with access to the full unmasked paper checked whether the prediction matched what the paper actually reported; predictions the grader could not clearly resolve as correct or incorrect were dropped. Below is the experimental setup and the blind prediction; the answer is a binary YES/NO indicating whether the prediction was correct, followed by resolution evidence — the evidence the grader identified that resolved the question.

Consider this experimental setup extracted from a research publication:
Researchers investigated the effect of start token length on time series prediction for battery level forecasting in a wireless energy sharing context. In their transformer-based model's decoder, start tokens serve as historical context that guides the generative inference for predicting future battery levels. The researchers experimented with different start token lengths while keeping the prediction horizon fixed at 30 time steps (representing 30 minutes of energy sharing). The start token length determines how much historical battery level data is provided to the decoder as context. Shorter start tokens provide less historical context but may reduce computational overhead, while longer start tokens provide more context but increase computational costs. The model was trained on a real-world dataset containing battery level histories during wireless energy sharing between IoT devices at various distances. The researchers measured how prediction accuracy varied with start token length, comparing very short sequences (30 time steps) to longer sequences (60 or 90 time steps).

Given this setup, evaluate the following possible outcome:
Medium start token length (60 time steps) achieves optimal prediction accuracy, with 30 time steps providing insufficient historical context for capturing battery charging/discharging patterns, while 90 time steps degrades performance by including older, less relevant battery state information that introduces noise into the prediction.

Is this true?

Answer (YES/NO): NO